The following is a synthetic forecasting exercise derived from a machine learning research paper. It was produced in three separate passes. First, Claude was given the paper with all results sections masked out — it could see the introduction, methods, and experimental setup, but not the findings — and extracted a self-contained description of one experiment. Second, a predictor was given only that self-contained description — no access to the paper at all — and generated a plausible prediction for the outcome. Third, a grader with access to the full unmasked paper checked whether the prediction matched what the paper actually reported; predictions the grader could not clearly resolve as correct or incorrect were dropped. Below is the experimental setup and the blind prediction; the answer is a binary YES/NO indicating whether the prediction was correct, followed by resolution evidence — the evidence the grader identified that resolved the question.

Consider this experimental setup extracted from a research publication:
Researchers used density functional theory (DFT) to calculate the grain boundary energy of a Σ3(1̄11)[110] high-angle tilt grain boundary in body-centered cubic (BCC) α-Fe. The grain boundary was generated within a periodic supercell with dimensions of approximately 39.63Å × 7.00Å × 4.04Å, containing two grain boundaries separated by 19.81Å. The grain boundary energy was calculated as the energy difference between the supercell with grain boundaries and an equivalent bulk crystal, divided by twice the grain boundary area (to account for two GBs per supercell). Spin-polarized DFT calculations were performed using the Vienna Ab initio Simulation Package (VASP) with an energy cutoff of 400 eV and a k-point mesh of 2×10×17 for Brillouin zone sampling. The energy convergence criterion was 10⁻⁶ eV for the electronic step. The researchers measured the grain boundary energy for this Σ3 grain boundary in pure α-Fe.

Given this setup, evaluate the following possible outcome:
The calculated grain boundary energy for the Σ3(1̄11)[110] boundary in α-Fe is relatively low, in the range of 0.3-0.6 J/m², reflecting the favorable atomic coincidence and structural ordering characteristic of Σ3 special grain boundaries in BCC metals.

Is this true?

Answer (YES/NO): NO